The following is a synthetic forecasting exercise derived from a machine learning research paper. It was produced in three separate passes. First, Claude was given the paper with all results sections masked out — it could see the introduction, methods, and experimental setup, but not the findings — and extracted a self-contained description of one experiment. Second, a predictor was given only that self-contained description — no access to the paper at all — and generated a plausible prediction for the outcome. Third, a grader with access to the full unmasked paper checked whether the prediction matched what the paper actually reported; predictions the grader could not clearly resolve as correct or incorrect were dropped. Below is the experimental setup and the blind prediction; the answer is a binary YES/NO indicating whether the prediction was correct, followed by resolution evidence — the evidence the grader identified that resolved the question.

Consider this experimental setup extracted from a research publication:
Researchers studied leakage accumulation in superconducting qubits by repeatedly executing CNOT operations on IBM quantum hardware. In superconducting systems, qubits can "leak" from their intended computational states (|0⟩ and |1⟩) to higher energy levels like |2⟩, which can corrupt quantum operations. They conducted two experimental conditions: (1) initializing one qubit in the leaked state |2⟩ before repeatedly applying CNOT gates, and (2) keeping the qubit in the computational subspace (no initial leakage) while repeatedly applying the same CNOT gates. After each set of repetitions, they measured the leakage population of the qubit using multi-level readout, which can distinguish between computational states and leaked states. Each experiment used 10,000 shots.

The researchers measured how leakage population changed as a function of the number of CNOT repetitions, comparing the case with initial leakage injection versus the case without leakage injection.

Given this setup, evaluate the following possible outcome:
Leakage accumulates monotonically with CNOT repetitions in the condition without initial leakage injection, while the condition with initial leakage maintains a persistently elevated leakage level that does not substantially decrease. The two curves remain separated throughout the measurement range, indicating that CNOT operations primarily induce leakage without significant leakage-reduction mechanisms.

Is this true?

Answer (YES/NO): NO